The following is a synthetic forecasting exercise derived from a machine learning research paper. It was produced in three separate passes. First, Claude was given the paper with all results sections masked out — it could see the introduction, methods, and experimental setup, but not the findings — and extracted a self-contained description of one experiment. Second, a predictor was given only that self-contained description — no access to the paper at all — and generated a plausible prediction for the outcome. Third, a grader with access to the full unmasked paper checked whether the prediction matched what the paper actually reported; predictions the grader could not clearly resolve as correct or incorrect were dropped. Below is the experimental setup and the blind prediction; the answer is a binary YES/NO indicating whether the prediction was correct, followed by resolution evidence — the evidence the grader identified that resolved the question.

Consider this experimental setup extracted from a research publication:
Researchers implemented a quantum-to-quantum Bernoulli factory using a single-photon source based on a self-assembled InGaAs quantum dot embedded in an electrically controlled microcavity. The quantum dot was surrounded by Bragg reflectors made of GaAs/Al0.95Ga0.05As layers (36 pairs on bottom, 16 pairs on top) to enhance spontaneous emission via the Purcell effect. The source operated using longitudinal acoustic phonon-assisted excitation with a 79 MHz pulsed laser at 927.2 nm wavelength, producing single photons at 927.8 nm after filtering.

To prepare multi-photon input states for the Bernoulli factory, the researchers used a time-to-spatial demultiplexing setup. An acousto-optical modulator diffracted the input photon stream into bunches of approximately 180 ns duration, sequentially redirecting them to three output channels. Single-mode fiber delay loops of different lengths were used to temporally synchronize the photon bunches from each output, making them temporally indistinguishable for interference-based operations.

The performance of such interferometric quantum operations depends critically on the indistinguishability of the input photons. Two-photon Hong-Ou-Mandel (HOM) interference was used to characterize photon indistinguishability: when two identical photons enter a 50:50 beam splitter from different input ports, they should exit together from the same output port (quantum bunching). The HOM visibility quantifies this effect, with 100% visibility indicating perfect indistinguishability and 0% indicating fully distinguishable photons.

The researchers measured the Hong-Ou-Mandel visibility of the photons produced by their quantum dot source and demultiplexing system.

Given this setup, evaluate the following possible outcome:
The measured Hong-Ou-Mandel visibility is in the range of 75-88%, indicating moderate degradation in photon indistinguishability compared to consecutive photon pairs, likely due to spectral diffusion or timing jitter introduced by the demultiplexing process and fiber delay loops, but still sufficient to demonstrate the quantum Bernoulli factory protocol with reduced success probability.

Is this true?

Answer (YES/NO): YES